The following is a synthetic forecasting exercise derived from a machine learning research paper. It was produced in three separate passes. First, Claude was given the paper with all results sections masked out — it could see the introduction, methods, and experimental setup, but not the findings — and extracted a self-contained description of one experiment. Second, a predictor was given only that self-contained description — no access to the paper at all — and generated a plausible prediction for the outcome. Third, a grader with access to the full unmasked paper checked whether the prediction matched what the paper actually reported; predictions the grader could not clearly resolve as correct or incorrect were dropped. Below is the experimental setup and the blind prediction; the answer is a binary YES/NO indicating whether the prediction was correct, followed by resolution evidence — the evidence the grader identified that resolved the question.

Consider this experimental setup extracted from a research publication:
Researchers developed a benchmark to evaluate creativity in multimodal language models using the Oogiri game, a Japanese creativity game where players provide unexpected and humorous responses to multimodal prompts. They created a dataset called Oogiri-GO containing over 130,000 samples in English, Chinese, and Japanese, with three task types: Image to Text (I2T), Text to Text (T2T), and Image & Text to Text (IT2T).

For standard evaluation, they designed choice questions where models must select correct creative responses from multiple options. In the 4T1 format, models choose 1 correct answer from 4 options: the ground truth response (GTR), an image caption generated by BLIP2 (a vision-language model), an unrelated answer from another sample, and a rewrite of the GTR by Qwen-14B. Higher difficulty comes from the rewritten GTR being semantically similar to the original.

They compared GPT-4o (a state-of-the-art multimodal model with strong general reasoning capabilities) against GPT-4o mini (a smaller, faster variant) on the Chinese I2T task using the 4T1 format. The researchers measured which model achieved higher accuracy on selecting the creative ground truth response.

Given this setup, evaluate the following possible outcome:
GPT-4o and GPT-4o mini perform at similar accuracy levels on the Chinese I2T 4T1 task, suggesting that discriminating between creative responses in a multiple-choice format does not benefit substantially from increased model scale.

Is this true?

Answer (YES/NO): NO